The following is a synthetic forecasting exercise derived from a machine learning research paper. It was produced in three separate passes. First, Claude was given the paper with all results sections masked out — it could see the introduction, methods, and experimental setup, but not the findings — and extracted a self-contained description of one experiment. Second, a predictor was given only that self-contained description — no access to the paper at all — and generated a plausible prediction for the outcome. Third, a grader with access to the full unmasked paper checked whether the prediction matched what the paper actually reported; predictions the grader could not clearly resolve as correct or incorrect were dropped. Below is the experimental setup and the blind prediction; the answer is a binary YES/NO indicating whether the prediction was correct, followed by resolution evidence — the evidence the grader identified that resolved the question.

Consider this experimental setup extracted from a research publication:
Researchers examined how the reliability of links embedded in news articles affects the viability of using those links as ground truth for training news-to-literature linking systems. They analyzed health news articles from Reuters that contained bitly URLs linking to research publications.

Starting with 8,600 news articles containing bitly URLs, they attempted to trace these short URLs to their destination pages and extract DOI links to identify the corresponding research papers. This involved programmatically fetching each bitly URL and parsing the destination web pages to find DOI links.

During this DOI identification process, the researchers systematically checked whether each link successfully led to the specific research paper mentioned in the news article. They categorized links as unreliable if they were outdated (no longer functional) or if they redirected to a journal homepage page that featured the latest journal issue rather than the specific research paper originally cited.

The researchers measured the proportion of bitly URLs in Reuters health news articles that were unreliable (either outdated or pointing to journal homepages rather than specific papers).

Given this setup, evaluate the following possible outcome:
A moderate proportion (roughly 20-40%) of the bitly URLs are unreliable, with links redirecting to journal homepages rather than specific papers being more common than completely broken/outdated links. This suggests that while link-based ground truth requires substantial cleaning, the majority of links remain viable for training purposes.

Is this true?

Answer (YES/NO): NO